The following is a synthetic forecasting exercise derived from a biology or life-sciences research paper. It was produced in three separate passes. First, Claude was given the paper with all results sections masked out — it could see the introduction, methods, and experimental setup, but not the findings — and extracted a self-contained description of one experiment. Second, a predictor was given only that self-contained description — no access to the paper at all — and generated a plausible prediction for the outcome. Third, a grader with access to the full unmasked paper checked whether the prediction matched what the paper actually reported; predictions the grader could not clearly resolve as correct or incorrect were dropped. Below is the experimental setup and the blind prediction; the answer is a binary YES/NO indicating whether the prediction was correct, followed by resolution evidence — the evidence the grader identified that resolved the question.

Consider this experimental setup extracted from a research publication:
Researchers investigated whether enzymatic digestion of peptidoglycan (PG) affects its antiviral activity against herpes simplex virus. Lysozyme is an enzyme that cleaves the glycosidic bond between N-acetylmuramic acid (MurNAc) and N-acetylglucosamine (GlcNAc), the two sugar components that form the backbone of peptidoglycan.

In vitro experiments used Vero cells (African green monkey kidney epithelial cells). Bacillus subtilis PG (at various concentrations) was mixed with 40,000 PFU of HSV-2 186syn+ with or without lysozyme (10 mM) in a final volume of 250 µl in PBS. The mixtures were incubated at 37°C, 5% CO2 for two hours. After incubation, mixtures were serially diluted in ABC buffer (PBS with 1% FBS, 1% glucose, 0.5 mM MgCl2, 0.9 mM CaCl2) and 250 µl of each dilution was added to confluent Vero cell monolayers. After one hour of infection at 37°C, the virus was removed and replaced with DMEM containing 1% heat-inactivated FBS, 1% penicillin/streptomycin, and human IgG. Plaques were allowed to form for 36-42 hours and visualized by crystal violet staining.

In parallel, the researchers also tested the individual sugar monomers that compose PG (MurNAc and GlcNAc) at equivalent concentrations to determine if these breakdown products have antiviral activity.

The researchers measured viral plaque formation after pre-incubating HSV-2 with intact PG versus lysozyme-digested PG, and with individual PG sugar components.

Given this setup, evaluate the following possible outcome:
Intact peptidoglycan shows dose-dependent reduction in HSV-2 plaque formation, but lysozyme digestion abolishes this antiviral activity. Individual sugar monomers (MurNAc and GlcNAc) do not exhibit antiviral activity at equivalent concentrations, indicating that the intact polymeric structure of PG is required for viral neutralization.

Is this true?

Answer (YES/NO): NO